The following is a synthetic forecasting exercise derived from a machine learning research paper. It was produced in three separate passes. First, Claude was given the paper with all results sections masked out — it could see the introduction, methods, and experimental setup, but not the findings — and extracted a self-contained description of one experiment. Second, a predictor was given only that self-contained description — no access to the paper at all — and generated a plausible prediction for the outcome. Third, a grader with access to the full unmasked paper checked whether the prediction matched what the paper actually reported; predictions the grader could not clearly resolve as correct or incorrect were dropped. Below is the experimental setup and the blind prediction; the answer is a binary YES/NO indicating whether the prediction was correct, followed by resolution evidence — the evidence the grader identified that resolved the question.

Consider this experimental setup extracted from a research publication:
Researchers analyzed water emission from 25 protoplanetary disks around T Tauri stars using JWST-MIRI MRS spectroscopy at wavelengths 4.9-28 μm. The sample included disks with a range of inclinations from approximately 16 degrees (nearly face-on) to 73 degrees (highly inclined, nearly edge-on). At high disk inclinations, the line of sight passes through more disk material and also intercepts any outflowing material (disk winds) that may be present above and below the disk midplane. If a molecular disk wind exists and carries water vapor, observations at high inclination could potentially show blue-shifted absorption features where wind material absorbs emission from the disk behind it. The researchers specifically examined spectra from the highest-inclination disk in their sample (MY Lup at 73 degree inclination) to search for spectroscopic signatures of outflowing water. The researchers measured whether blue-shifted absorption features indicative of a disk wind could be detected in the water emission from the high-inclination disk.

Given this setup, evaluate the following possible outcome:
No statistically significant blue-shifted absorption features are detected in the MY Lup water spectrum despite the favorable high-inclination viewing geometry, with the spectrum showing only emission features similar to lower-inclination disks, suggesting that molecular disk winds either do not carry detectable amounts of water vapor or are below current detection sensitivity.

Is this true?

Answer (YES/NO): NO